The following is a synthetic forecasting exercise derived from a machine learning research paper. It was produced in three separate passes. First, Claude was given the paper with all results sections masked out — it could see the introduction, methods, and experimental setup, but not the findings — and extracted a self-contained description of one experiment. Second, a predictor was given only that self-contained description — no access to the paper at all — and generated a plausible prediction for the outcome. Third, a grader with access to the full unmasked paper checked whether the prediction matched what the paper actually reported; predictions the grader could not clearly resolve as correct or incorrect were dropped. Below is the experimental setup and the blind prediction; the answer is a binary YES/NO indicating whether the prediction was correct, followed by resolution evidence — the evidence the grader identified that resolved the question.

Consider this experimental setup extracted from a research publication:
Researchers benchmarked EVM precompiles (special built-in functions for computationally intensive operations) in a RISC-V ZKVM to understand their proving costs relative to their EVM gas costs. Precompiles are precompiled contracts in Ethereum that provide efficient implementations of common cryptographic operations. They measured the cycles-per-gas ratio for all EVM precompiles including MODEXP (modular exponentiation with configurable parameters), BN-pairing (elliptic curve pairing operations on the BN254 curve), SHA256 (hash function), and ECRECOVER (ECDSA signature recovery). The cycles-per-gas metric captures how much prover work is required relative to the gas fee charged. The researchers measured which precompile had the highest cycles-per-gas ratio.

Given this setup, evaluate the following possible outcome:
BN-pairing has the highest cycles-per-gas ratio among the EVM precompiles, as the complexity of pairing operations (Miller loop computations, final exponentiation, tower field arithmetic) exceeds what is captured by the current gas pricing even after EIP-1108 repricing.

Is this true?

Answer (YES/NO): NO